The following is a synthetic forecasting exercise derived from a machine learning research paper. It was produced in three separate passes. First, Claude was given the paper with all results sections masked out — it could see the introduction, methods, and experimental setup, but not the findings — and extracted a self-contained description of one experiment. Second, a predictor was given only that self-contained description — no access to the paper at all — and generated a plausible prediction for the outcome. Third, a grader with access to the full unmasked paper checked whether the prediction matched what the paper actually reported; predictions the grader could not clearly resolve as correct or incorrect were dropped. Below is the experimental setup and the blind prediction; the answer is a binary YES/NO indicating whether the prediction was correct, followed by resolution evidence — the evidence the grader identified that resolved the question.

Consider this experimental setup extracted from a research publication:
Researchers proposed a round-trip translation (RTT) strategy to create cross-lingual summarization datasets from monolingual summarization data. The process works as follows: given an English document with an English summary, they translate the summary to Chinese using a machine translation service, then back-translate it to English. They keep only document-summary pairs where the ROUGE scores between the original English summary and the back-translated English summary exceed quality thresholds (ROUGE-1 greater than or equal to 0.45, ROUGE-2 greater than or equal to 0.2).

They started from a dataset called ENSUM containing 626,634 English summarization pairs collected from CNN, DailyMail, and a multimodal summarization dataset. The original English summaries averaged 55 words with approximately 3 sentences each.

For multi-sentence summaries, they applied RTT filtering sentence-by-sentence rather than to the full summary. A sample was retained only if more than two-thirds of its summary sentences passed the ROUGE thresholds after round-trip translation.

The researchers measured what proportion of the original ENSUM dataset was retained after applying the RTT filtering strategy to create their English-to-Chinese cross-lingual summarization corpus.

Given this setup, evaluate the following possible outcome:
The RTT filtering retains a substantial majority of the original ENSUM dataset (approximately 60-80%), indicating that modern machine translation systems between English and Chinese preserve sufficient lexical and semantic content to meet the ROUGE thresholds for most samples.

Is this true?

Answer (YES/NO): NO